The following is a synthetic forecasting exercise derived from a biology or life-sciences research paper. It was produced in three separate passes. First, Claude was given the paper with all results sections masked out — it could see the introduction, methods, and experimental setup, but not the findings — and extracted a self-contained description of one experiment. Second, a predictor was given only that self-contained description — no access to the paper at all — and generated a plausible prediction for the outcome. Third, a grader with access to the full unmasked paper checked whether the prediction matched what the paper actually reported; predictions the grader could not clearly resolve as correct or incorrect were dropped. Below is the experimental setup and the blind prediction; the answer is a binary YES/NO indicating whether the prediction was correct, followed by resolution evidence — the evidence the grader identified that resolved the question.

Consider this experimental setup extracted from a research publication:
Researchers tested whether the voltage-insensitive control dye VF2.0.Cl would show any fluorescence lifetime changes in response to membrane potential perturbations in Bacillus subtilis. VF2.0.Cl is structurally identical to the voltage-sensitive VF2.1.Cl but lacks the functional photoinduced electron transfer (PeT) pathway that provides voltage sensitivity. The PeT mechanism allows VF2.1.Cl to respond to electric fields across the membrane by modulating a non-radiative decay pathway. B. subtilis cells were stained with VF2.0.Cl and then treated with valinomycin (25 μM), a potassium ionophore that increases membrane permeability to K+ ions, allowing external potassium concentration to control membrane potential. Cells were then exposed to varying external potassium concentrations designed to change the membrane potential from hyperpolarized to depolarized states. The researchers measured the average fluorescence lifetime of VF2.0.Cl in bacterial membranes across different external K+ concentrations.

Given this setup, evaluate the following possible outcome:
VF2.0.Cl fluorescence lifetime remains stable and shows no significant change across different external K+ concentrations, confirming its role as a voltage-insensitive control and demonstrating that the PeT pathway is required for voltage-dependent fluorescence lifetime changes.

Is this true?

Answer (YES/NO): YES